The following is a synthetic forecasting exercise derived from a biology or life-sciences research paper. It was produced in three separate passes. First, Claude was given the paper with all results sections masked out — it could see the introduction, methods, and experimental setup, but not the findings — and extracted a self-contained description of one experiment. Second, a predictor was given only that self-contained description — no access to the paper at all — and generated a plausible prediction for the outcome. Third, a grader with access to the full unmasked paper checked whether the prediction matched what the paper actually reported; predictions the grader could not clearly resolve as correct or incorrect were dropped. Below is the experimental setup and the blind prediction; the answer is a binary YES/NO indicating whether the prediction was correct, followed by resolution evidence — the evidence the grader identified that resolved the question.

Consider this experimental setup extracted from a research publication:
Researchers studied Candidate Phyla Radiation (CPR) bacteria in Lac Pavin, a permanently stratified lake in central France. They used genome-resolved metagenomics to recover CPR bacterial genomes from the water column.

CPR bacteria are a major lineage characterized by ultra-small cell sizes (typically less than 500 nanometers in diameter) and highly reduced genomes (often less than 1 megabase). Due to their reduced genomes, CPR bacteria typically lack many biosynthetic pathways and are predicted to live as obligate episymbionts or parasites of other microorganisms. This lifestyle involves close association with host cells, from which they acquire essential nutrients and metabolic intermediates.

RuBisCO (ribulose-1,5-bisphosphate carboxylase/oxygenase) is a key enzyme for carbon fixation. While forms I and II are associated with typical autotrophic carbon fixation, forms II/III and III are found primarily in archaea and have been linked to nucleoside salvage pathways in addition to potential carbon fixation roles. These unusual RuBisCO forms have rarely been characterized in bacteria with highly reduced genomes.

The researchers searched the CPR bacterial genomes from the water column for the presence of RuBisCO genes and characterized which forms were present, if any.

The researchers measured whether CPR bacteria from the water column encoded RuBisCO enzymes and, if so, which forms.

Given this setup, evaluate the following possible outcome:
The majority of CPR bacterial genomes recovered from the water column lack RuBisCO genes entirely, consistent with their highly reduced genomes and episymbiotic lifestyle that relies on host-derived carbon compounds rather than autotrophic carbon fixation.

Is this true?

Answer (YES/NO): YES